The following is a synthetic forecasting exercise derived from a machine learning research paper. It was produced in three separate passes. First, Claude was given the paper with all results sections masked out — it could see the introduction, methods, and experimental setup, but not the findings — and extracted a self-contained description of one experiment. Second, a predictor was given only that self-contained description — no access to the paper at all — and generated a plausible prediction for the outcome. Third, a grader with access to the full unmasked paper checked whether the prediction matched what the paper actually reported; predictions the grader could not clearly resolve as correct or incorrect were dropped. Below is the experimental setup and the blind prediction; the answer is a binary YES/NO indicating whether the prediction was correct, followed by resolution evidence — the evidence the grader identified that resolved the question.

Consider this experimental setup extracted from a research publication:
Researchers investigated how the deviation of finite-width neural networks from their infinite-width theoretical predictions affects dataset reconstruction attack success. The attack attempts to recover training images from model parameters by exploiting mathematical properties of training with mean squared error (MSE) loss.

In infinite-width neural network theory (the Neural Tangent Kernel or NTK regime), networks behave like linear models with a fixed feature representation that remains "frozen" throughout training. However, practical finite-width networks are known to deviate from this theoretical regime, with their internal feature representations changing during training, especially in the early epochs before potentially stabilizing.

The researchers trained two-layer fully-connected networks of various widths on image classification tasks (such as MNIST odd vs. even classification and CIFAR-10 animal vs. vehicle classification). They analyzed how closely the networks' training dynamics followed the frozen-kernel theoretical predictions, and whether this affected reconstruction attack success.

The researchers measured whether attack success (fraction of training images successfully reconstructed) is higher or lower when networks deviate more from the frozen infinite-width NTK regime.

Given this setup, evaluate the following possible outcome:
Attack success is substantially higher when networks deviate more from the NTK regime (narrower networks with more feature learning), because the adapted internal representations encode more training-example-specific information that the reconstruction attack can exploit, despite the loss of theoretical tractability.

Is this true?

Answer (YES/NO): NO